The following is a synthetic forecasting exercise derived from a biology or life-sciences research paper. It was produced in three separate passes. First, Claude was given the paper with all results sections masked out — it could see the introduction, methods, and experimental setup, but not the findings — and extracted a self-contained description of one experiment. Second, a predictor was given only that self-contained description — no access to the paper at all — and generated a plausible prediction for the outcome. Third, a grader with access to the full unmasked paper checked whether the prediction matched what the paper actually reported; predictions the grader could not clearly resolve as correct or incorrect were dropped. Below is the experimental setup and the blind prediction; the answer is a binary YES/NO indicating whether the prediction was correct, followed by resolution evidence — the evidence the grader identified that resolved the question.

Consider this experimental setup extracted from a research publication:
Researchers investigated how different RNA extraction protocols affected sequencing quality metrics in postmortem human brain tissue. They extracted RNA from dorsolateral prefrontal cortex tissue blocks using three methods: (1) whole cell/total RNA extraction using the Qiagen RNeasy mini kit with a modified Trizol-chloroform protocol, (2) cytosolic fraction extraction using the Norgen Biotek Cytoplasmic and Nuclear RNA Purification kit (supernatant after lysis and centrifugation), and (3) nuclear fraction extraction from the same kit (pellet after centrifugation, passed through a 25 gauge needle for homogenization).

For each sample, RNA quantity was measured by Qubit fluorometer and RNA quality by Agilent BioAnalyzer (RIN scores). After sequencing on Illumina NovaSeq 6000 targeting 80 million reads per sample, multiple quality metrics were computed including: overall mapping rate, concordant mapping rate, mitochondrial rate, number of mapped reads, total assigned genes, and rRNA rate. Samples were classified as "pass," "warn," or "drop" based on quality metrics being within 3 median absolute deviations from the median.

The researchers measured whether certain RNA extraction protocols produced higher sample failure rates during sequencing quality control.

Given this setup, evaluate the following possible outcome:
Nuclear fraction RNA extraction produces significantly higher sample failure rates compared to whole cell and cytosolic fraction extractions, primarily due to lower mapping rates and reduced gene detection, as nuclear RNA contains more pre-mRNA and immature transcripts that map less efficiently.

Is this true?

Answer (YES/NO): NO